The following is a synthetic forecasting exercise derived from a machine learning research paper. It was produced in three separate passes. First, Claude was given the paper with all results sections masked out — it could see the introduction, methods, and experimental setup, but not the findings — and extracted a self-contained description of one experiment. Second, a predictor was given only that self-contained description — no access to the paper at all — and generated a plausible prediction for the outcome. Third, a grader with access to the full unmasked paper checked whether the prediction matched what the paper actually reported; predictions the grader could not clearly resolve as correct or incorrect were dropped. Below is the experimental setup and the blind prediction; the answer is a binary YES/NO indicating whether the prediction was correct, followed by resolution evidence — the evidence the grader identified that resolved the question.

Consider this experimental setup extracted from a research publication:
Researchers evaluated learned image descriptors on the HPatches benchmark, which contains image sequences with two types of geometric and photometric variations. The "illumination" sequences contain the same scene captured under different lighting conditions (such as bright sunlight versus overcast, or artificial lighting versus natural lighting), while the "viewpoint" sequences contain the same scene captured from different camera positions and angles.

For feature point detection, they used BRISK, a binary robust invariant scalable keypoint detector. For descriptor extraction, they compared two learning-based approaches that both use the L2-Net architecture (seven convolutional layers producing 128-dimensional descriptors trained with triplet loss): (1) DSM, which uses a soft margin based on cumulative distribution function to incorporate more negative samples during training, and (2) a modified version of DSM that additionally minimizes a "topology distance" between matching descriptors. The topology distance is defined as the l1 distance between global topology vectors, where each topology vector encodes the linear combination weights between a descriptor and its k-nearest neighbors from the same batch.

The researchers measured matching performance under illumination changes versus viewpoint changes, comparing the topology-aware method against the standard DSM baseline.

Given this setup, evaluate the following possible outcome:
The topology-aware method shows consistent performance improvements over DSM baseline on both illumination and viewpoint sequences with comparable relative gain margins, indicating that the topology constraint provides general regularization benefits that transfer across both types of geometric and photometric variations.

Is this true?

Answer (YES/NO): NO